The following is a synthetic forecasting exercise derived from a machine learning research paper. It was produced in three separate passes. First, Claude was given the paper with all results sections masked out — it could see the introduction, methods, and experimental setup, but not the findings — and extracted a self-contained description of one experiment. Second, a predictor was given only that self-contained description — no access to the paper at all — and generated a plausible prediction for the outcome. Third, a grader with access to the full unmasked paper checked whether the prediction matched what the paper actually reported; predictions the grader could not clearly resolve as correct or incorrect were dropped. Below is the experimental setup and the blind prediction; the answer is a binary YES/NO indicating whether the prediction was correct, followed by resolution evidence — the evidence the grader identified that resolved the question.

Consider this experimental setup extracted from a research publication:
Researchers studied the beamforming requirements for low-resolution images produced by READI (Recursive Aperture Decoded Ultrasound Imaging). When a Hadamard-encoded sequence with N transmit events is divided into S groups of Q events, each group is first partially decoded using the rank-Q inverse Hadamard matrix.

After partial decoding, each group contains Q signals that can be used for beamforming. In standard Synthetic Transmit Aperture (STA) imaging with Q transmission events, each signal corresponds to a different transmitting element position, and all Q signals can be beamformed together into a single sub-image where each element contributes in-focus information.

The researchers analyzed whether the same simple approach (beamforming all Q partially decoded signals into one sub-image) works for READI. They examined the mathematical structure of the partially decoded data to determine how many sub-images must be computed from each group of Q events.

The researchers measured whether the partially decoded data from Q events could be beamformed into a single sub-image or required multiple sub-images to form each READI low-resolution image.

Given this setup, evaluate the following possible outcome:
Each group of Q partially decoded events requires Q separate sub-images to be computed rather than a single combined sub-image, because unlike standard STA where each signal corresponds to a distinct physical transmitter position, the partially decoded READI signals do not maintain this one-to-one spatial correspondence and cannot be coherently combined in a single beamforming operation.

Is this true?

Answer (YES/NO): NO